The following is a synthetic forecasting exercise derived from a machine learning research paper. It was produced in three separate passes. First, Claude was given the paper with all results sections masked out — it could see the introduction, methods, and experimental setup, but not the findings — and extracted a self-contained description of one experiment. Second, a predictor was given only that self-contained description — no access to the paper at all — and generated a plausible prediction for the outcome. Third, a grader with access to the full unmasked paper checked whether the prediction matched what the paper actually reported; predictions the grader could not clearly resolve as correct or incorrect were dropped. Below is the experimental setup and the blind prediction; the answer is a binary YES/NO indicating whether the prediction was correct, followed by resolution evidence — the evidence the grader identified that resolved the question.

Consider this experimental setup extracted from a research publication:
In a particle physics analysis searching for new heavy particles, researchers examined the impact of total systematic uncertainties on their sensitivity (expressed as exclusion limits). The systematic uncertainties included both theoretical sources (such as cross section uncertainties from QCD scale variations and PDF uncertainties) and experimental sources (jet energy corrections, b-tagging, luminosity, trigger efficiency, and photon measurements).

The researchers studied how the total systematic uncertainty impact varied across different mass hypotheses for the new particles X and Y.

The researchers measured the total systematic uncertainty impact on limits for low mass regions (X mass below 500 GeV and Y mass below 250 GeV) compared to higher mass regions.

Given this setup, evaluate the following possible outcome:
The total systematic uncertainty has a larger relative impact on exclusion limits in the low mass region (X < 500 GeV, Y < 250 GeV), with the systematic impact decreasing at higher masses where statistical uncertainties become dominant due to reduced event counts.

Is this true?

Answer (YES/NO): YES